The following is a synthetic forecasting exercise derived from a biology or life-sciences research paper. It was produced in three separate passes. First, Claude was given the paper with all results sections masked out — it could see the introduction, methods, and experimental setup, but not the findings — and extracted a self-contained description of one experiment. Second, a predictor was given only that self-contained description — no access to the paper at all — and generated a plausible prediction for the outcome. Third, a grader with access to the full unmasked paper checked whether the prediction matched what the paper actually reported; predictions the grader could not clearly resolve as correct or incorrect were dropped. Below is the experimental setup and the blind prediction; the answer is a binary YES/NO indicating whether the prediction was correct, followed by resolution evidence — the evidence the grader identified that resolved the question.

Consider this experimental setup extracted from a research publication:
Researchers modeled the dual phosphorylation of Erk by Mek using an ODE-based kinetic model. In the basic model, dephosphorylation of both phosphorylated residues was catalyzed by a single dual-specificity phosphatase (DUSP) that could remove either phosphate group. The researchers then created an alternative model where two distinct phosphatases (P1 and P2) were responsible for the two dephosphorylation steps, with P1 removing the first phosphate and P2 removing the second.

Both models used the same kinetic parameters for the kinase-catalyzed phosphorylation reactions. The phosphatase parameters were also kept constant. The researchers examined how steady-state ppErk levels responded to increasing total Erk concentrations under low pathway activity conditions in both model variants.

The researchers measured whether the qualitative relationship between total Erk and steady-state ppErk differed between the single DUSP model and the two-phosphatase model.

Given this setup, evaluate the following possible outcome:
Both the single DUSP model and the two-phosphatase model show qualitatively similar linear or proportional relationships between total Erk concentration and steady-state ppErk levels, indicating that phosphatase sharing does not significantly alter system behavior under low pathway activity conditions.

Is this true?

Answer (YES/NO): NO